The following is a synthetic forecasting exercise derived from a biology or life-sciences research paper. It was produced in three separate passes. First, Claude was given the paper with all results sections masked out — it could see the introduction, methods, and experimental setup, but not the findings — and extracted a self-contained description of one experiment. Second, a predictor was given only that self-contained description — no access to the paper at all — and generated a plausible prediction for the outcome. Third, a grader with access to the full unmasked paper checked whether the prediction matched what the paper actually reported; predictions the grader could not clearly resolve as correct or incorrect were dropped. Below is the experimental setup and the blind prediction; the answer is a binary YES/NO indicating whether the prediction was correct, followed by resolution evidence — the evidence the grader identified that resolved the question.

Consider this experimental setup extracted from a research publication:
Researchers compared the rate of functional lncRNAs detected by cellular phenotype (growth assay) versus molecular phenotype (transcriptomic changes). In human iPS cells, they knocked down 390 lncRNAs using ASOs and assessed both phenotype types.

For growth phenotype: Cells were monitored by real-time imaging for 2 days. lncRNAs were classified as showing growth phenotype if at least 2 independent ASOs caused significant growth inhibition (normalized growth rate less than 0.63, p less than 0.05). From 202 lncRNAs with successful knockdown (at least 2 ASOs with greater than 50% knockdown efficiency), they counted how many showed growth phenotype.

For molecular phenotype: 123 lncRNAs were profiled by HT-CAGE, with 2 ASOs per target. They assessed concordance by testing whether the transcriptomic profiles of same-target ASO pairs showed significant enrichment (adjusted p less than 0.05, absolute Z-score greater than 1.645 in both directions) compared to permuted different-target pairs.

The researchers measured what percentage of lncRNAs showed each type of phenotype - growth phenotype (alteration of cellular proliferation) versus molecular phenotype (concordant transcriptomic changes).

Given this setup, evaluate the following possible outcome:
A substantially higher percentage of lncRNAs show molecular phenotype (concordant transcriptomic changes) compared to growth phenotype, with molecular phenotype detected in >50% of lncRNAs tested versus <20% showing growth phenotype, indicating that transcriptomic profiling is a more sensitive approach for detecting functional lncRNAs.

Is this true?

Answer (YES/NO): NO